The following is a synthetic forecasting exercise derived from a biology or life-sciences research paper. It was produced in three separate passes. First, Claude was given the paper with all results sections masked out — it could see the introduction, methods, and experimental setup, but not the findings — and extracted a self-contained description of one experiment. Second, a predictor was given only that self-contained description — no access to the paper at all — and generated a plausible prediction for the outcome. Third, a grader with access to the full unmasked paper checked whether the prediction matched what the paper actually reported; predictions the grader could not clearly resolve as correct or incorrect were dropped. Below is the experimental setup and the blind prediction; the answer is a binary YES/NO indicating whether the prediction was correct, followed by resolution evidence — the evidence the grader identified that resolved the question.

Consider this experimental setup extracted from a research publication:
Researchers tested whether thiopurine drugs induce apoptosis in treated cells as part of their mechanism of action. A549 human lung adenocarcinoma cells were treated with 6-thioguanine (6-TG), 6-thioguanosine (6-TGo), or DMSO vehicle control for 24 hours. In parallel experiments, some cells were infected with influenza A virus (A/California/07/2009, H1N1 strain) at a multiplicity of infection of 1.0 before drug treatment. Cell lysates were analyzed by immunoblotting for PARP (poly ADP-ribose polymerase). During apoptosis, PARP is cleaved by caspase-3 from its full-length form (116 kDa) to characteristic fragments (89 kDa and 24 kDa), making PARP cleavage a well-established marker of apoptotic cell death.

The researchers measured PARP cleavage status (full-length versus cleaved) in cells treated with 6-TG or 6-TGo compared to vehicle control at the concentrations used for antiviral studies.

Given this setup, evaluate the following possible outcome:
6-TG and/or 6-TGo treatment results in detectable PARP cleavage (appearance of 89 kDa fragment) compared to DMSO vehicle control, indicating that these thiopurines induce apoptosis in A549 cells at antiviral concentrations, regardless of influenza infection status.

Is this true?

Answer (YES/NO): NO